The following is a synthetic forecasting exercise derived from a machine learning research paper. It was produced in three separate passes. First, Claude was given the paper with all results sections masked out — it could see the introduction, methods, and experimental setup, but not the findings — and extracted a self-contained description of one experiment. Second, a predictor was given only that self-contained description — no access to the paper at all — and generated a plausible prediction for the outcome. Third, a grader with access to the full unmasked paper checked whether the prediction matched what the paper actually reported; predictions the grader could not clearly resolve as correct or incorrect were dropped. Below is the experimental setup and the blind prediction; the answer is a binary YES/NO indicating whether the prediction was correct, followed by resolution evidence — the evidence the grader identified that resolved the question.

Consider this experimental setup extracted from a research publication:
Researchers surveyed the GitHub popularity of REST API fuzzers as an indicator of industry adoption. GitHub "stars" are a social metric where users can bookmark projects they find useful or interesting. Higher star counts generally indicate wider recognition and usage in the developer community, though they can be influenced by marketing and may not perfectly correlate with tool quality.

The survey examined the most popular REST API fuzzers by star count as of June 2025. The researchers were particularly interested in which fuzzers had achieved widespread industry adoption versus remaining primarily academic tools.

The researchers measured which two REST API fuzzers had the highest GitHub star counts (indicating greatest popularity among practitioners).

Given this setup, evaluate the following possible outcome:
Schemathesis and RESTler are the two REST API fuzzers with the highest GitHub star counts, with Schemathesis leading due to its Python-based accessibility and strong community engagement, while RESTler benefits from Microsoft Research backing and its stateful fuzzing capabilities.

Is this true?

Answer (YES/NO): NO